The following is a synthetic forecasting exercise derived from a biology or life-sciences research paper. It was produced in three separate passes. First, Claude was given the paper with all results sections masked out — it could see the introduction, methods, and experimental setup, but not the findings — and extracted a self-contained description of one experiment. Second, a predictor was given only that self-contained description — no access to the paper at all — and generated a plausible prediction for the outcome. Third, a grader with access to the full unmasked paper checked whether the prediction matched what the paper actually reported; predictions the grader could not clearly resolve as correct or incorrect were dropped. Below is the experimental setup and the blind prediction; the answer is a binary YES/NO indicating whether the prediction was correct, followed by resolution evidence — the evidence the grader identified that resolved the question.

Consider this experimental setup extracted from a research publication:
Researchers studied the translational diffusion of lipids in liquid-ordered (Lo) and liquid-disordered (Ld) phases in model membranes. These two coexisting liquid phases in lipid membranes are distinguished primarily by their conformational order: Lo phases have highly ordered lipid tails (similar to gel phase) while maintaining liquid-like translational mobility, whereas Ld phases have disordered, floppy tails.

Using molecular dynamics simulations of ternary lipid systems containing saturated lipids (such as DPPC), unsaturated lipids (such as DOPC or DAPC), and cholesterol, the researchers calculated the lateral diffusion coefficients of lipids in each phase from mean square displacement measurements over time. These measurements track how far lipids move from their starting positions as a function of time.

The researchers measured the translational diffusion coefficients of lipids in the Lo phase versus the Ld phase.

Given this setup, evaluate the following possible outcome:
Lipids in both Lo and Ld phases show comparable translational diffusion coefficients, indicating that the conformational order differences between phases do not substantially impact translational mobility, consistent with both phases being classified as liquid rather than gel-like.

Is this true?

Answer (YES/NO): YES